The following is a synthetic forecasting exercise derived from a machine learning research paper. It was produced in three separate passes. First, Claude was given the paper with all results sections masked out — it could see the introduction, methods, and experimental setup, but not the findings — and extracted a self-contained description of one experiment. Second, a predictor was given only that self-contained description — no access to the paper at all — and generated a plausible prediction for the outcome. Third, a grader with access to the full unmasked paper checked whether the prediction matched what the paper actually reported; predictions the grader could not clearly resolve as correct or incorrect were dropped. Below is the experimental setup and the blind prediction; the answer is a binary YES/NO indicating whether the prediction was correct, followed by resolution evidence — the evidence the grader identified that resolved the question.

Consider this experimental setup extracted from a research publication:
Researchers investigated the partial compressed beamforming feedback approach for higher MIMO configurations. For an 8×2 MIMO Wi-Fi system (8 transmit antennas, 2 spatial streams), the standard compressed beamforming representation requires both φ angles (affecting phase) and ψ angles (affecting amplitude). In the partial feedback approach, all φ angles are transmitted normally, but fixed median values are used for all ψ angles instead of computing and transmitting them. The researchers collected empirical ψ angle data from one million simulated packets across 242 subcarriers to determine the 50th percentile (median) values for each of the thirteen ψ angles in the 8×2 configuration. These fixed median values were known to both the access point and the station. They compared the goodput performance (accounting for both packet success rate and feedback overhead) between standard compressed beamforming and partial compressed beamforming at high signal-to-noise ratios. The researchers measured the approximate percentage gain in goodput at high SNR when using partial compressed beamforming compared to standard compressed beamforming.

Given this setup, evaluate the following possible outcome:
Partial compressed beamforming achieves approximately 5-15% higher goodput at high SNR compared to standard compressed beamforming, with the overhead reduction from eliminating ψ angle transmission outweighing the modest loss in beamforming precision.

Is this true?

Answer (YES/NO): NO